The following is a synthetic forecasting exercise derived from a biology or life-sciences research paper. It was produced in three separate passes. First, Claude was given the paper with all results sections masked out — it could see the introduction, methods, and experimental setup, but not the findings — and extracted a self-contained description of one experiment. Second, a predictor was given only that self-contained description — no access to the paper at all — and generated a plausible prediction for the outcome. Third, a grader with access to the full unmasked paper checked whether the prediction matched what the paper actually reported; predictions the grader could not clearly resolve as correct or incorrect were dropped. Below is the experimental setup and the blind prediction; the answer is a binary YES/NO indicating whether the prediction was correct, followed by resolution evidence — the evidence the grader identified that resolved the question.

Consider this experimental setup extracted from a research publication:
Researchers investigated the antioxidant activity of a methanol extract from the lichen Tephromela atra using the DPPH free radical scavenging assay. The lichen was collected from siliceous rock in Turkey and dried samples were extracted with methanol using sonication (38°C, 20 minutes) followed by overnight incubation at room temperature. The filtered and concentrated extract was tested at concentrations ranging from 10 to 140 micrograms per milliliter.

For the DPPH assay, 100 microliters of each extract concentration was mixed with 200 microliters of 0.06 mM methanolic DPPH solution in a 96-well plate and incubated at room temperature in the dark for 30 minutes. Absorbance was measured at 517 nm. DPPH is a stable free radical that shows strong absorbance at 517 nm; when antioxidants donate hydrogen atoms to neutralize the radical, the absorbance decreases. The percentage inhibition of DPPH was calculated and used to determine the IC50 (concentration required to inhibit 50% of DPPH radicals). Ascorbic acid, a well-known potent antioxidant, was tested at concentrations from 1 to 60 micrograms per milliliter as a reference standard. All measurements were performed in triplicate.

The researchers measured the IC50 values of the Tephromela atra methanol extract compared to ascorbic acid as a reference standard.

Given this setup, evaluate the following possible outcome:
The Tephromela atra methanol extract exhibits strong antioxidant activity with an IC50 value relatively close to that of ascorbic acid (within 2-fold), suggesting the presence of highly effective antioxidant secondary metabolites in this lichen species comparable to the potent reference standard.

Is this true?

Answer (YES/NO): NO